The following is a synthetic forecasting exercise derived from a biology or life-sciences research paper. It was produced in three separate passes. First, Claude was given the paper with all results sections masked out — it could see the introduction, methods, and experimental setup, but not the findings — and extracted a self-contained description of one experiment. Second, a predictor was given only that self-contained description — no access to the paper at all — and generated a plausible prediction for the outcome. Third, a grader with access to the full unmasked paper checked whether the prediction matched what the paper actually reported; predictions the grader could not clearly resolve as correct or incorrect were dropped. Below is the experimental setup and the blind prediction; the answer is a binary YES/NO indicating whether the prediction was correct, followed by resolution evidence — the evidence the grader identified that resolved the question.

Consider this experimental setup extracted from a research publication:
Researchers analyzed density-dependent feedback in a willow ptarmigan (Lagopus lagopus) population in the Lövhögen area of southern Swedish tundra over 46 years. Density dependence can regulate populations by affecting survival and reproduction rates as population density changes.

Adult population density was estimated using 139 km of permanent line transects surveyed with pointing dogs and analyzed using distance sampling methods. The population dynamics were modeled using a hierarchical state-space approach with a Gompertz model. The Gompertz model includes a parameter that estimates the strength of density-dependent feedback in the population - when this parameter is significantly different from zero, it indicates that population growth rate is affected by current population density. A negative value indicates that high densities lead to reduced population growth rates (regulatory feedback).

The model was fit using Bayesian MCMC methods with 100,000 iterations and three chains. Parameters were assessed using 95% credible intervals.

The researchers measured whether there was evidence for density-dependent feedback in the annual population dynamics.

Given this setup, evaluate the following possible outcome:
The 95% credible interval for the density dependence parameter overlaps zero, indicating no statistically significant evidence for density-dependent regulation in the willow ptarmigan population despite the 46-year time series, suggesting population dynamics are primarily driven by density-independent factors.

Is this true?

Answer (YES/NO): NO